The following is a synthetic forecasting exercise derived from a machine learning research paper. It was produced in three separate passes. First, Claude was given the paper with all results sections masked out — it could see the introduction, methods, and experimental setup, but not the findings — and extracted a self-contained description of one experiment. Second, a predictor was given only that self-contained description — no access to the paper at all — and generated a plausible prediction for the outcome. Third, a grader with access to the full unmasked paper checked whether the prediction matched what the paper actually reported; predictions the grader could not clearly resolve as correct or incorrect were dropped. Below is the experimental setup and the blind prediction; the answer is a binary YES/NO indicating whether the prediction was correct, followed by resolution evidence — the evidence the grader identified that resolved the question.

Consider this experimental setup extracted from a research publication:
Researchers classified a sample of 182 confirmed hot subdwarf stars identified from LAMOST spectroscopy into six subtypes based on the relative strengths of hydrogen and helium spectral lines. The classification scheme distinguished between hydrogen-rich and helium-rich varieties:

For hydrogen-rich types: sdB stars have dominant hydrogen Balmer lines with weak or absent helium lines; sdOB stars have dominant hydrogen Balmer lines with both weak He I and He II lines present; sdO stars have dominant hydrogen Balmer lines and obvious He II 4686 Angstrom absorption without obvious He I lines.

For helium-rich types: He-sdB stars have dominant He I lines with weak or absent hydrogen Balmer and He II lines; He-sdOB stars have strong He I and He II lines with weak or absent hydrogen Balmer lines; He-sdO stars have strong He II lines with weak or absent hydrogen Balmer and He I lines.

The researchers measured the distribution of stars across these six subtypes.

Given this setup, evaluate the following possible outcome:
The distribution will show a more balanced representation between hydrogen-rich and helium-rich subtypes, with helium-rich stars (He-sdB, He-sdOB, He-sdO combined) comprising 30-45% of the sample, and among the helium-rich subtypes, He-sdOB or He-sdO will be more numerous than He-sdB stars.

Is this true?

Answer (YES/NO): NO